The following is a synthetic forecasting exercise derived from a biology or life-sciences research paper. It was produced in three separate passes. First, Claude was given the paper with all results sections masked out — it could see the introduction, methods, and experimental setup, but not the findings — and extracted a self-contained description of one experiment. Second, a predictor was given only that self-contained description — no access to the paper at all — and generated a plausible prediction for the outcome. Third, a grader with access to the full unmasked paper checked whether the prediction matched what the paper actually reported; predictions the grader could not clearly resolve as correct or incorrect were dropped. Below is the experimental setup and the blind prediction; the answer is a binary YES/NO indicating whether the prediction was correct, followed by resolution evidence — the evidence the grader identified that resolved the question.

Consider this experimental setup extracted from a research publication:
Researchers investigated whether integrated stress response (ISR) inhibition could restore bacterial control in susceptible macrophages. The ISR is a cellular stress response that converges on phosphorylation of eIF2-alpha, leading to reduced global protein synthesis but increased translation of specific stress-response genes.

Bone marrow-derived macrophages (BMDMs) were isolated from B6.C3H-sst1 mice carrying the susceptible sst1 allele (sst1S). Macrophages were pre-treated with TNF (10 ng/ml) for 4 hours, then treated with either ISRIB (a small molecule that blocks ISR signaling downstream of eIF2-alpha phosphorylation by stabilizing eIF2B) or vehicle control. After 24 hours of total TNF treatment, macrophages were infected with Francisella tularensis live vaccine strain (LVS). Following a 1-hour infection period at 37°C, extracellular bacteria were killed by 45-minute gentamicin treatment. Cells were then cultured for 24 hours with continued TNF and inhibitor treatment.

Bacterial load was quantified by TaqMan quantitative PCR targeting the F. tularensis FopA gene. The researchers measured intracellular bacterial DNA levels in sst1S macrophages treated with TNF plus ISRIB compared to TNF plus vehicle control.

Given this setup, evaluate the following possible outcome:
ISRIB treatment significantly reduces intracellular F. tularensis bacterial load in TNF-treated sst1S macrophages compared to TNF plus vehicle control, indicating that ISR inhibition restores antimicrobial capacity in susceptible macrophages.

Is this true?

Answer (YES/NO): NO